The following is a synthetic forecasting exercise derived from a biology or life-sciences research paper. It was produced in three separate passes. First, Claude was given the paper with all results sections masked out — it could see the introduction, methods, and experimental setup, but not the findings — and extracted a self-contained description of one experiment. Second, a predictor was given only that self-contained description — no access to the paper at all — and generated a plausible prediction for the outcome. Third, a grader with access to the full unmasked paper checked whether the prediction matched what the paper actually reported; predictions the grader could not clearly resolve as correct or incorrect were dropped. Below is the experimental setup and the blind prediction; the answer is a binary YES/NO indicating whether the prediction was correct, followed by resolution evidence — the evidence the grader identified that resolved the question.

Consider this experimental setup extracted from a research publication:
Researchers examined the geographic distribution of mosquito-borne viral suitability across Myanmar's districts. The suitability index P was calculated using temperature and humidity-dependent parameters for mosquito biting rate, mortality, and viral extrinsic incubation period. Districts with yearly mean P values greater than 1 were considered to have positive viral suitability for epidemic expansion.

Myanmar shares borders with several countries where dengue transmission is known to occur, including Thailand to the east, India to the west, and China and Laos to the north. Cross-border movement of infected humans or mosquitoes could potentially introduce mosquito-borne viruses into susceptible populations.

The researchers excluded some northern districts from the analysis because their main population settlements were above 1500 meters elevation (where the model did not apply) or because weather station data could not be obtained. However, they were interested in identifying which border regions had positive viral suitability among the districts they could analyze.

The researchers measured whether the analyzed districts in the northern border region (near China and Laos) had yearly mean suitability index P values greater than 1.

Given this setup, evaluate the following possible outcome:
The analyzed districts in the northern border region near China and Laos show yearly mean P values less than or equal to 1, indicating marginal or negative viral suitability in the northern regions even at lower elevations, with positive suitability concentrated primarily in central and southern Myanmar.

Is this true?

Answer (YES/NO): NO